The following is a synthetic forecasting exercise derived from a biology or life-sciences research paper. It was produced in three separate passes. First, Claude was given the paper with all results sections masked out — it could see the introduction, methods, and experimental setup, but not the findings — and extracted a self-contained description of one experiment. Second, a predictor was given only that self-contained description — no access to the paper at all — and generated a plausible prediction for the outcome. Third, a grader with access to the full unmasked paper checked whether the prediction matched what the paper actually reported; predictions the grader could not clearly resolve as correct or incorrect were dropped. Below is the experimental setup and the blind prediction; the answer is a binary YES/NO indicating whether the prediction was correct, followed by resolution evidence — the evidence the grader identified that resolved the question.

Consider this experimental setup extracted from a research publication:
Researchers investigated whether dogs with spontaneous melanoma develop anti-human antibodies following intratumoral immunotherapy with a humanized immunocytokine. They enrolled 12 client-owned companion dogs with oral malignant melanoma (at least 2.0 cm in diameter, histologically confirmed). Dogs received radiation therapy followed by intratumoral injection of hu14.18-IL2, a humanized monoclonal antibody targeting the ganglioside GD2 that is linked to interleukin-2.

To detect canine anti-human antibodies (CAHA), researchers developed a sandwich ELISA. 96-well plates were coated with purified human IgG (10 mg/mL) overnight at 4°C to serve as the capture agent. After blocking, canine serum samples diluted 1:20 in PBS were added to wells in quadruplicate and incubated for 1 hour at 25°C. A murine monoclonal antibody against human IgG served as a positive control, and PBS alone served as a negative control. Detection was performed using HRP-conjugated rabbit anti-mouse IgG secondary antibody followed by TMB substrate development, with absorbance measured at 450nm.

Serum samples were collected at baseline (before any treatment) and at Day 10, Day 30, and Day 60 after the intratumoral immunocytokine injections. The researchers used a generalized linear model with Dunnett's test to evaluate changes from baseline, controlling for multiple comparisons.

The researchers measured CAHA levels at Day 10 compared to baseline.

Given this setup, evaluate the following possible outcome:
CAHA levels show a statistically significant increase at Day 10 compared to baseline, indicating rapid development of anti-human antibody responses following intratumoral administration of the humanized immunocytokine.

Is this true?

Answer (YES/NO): NO